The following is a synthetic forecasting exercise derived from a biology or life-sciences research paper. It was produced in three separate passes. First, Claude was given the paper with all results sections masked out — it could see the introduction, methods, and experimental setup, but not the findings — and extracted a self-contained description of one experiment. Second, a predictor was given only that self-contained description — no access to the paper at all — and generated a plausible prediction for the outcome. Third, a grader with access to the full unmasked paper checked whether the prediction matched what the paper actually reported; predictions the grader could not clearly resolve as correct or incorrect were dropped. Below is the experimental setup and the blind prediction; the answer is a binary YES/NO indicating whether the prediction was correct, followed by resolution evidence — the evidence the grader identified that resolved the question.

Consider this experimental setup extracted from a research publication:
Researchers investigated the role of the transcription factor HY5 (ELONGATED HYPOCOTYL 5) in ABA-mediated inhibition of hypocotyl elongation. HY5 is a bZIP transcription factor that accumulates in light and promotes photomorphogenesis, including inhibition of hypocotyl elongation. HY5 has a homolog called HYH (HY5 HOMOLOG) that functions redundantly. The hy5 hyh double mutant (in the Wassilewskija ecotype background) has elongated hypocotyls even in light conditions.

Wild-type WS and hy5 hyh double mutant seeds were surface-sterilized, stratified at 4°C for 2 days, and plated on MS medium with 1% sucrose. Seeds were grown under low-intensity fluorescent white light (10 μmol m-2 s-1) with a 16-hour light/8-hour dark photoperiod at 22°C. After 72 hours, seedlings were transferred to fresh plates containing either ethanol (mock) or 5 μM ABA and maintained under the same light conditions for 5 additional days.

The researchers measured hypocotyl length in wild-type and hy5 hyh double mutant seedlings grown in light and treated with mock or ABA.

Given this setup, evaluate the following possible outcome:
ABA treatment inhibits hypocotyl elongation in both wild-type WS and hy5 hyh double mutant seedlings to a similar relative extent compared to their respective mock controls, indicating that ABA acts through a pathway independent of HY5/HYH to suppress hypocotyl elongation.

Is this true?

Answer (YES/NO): NO